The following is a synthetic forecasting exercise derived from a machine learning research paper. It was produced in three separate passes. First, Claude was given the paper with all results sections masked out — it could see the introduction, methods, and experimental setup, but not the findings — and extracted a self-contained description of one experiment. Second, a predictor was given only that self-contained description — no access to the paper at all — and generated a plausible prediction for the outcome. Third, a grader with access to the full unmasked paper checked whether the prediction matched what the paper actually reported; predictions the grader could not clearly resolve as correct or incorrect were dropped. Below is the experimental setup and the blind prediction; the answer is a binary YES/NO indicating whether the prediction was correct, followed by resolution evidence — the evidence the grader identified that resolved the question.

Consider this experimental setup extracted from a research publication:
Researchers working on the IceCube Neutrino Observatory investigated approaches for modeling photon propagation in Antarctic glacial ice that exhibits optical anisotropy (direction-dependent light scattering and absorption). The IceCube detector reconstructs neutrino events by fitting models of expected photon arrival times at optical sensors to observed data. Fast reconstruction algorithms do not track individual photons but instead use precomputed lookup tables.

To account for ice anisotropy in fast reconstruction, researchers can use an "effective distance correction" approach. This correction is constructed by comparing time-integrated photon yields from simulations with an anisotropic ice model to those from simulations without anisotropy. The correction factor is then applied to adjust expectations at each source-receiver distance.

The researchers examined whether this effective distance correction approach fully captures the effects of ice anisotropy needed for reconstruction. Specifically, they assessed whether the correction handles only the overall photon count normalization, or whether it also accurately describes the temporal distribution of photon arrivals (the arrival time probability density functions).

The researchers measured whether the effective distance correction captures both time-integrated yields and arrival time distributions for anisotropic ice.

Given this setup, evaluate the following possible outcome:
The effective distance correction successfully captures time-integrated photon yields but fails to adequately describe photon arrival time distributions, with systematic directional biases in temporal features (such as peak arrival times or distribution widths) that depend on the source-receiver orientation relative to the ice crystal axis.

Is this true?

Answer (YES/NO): YES